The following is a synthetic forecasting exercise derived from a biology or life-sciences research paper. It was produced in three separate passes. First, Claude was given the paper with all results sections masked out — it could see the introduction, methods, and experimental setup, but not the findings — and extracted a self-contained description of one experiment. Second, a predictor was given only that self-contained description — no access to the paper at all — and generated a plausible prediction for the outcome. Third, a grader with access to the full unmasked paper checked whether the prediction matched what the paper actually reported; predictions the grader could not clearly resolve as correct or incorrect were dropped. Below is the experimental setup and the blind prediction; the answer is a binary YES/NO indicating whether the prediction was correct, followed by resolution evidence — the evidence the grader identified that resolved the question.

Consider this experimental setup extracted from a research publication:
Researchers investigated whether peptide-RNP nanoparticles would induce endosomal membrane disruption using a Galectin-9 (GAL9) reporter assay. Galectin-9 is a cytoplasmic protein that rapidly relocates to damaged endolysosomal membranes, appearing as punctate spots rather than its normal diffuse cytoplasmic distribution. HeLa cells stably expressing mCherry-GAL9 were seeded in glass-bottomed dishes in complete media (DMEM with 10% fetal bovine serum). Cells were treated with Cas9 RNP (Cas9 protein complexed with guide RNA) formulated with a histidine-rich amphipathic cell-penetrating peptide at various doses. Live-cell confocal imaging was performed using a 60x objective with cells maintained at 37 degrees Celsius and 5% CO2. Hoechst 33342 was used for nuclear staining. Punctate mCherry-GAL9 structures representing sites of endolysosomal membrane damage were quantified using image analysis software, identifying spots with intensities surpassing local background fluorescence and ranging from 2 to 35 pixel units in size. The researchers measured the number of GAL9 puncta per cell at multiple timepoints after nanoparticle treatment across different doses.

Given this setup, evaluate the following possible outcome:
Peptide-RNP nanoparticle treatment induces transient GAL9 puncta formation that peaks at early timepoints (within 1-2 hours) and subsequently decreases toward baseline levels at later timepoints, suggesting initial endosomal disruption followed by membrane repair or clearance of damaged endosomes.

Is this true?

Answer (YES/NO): NO